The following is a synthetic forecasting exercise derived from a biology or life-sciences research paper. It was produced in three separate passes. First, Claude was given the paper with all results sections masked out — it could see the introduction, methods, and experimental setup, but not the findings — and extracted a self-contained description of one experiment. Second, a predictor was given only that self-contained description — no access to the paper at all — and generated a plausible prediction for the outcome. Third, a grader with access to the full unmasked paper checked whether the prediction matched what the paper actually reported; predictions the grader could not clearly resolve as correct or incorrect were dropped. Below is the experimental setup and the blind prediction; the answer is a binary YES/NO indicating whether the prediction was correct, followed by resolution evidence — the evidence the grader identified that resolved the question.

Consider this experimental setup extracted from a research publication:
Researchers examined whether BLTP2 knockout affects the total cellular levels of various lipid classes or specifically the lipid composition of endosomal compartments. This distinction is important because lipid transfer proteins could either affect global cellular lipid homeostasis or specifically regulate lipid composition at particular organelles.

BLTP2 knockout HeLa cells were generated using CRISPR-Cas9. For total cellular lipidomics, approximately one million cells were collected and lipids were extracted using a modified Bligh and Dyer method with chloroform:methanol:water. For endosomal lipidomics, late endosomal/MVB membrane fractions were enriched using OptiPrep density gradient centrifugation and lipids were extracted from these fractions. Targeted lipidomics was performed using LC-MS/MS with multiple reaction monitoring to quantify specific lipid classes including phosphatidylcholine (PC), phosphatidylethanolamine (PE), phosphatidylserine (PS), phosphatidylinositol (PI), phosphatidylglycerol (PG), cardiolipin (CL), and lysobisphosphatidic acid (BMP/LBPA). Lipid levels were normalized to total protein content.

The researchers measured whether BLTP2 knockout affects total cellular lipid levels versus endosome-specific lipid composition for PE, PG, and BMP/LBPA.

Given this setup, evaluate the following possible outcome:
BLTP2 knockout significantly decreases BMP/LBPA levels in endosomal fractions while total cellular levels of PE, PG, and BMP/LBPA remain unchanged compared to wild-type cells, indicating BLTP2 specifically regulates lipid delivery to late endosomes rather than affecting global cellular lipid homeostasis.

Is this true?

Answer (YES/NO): NO